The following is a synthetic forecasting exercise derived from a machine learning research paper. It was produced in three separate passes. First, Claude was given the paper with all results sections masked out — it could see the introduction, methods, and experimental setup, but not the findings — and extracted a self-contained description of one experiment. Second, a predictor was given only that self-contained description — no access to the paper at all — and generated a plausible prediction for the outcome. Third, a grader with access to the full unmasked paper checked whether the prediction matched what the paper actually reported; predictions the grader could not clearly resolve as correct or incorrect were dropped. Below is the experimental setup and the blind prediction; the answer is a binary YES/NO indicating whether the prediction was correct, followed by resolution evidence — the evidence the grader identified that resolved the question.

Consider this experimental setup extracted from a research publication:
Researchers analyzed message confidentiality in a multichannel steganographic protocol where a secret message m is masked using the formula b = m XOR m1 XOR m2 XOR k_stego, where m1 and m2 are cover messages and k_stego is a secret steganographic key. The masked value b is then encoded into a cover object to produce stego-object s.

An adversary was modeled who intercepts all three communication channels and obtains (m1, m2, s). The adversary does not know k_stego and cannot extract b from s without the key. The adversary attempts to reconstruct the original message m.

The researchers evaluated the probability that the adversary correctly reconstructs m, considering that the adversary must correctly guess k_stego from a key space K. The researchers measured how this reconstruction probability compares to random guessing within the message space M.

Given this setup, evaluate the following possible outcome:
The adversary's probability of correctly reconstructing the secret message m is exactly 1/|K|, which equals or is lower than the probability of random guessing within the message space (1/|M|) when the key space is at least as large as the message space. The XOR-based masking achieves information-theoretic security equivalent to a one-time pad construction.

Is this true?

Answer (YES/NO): NO